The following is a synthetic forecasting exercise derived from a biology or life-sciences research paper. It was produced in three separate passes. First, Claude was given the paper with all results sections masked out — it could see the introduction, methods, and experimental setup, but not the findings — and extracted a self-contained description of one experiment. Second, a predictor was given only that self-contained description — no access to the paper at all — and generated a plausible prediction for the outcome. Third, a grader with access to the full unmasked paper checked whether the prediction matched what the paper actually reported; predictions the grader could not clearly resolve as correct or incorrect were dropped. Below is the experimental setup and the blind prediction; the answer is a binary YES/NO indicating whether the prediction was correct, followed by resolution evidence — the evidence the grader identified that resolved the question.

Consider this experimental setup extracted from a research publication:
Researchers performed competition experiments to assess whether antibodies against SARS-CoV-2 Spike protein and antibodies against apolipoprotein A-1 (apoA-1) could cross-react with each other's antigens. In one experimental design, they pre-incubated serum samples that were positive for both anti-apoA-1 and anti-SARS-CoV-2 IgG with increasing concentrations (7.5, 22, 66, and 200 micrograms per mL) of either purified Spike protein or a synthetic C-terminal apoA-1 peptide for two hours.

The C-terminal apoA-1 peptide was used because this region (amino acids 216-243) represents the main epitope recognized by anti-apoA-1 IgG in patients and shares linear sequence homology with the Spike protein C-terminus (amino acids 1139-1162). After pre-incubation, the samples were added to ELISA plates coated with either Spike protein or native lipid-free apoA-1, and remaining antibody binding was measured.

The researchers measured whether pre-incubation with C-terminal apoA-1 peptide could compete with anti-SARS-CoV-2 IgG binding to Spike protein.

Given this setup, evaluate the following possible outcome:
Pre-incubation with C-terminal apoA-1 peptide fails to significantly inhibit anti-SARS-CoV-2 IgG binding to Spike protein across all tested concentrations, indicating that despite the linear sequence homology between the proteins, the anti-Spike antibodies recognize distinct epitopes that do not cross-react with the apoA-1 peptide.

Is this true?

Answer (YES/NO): YES